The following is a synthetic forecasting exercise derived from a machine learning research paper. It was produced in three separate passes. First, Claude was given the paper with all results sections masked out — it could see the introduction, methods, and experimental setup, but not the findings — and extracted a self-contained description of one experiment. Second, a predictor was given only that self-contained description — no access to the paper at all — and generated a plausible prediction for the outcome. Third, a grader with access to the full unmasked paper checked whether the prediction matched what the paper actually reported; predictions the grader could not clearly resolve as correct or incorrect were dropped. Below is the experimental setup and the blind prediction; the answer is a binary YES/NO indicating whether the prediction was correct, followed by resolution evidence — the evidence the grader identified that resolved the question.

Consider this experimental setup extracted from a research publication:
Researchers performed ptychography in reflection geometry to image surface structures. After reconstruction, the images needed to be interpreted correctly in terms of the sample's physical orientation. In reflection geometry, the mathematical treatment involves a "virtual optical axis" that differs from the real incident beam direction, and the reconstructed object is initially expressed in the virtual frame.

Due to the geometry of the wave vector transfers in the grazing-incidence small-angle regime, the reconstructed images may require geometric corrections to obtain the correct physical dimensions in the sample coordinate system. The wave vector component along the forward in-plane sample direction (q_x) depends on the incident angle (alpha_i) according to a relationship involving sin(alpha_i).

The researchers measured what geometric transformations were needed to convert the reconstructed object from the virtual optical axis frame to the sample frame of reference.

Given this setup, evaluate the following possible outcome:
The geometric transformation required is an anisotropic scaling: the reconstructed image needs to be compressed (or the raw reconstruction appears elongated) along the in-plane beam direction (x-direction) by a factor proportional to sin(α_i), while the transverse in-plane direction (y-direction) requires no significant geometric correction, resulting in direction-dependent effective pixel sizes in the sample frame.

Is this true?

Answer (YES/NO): NO